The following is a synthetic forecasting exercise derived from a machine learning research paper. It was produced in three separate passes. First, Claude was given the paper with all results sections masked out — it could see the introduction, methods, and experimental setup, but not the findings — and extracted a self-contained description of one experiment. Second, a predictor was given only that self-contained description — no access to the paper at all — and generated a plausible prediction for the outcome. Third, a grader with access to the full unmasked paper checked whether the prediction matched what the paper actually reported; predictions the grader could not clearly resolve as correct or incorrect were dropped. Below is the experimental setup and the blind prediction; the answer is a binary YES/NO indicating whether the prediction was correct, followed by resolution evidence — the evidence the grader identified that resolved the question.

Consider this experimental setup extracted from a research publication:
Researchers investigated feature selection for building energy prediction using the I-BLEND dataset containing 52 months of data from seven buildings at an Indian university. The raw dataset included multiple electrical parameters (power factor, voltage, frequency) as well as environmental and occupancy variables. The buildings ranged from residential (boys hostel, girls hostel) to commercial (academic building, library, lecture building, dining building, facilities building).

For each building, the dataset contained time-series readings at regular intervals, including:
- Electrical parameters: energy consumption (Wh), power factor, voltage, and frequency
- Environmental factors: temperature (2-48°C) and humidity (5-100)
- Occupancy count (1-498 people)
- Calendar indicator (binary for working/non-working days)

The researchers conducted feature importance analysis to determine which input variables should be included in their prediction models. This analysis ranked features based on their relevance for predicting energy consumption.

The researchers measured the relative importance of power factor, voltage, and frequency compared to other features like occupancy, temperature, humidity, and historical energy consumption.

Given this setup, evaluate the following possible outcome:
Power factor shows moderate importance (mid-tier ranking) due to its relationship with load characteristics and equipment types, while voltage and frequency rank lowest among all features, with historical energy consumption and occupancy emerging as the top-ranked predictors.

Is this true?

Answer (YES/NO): NO